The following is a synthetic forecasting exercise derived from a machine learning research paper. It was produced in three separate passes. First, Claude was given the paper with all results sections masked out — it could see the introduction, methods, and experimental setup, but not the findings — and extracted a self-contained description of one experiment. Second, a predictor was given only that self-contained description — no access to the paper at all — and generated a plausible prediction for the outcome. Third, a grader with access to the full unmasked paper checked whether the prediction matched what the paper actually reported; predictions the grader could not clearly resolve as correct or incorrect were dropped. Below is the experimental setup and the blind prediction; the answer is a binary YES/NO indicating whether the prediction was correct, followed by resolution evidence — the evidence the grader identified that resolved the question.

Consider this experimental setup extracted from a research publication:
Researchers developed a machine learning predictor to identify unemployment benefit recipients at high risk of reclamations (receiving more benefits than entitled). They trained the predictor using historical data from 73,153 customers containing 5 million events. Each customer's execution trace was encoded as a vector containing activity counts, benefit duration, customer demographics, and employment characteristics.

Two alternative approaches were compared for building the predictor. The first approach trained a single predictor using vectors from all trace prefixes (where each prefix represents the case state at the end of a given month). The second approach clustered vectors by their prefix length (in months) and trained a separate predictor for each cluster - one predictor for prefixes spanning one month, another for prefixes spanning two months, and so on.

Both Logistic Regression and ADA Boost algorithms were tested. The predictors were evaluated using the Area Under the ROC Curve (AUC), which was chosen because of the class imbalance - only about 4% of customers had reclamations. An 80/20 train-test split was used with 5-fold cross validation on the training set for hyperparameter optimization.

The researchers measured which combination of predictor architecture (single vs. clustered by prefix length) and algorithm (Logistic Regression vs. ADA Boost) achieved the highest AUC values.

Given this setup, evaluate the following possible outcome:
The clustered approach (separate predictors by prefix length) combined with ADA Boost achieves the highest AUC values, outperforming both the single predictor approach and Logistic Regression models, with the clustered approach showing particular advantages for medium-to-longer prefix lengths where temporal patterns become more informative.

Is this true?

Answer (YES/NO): NO